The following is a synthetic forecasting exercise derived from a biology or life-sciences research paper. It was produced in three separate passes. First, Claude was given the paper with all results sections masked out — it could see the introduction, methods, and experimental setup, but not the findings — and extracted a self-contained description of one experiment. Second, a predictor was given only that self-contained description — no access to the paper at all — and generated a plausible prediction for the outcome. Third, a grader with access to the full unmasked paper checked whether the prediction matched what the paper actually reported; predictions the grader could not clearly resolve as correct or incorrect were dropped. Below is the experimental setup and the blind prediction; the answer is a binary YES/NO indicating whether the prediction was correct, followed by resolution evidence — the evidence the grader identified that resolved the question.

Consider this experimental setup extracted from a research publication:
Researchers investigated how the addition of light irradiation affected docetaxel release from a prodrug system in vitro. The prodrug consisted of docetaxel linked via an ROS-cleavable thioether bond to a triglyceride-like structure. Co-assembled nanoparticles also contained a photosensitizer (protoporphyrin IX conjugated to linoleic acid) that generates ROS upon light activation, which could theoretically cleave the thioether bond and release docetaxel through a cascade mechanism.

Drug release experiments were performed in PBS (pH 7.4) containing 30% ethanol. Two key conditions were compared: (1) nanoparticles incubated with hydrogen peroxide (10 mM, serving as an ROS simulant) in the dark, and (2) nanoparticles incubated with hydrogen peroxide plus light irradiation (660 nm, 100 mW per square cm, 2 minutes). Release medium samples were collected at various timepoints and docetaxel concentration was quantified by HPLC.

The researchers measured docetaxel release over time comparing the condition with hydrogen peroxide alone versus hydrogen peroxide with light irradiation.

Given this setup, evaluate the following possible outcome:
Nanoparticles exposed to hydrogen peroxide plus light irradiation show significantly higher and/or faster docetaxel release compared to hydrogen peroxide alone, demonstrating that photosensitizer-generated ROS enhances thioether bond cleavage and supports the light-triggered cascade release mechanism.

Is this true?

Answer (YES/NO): YES